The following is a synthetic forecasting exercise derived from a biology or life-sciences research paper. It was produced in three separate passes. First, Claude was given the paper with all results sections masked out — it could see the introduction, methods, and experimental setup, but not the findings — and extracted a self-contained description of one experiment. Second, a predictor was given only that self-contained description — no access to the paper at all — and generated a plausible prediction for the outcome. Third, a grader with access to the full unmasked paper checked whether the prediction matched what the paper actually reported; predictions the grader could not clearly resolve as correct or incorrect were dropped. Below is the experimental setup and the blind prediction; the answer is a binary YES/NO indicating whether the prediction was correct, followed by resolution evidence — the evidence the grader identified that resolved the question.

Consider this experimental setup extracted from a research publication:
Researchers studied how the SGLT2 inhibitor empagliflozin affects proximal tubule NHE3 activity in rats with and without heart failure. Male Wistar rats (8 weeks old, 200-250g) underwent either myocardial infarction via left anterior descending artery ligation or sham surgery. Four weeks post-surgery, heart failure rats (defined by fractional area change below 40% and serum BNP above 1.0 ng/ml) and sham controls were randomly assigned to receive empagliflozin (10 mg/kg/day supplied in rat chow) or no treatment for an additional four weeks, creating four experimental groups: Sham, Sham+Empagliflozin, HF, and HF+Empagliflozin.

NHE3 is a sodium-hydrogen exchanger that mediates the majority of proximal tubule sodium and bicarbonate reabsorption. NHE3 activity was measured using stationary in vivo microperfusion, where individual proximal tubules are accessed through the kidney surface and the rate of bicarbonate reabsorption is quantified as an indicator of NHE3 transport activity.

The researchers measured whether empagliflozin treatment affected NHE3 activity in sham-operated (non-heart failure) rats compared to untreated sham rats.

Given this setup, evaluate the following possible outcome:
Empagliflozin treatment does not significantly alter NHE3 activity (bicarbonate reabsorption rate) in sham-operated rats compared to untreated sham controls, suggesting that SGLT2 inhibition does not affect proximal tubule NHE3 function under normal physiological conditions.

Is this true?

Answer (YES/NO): NO